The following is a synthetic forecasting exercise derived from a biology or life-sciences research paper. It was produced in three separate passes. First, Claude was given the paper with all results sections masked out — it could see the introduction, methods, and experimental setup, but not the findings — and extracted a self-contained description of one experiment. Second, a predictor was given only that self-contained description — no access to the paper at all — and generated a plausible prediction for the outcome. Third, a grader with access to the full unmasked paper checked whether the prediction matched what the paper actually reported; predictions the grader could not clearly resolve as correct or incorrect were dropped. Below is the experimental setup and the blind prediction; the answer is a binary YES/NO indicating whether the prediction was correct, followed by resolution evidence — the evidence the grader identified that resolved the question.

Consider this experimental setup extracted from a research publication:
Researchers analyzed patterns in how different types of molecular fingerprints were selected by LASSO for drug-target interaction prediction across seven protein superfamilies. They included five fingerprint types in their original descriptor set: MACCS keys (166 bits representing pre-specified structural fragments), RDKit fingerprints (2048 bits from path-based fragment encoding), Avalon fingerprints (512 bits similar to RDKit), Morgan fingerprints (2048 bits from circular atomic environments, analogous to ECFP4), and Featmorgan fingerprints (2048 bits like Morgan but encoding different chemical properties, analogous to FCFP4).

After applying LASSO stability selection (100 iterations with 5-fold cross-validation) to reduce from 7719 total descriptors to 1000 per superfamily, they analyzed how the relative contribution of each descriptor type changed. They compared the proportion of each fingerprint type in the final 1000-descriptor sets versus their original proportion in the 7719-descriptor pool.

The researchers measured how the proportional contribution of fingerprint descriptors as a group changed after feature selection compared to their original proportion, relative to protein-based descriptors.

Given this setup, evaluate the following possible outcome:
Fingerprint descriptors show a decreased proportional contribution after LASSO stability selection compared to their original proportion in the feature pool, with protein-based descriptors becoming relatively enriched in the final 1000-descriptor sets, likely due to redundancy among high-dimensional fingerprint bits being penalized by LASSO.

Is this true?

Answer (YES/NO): YES